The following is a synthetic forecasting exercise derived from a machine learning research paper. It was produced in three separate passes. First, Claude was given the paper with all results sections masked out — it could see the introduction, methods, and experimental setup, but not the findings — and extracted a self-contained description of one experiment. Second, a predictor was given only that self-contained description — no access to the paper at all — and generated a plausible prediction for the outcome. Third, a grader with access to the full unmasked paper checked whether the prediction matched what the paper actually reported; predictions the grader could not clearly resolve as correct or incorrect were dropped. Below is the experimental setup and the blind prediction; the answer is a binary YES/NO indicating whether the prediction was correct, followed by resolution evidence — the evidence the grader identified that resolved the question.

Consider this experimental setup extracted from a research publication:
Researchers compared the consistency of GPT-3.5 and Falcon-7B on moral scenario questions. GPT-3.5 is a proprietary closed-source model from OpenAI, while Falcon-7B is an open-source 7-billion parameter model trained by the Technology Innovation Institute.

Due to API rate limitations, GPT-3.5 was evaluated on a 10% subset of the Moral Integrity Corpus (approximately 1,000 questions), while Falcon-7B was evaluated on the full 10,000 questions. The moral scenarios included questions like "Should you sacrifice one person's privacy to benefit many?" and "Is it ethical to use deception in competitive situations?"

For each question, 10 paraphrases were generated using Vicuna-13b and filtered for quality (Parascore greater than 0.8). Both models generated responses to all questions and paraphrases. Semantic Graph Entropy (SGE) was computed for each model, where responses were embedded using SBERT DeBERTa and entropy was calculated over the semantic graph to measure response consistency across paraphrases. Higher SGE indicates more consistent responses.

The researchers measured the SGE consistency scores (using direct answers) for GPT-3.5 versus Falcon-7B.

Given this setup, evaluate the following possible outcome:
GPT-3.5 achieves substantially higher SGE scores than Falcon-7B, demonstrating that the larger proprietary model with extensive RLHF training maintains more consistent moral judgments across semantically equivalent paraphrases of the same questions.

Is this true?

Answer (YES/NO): YES